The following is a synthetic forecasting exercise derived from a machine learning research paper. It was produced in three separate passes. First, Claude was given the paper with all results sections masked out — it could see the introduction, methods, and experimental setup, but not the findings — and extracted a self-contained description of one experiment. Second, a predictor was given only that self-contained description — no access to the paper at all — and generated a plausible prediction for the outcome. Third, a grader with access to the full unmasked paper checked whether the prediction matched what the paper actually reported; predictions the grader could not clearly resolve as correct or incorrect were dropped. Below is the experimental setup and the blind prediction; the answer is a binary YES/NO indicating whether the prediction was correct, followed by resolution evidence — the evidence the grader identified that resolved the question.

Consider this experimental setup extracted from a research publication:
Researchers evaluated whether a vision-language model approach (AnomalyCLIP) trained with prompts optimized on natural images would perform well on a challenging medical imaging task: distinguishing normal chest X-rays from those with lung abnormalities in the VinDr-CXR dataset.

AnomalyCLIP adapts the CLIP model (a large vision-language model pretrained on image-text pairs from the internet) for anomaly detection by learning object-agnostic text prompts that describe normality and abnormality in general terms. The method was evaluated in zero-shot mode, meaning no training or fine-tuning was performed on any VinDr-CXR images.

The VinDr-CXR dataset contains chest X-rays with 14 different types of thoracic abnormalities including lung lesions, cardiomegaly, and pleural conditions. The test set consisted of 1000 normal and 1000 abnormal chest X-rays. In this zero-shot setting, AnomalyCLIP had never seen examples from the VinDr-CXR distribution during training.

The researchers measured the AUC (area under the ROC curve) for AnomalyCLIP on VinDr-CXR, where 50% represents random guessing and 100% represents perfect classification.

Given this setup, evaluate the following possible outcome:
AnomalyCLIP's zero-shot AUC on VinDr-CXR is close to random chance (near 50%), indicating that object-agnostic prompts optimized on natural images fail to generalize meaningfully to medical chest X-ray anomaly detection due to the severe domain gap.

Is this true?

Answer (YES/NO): YES